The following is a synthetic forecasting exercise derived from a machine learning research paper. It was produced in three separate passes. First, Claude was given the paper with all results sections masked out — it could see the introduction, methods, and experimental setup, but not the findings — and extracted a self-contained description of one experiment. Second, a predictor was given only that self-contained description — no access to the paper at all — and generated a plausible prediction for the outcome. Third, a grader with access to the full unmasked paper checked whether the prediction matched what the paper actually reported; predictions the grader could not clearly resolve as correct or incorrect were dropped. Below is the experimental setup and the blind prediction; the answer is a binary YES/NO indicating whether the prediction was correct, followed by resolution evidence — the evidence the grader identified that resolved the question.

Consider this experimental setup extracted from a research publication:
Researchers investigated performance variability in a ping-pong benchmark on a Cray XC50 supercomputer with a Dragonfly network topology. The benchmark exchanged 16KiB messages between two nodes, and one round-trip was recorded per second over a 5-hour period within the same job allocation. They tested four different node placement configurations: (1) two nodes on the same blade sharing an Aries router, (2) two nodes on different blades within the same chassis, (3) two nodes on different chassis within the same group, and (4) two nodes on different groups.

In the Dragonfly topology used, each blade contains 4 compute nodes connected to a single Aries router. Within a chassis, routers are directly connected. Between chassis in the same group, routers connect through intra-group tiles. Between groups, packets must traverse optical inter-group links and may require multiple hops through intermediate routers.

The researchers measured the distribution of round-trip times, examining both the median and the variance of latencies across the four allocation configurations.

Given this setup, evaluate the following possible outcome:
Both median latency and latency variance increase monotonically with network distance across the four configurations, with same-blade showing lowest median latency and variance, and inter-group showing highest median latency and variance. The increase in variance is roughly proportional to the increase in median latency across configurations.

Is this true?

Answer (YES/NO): NO